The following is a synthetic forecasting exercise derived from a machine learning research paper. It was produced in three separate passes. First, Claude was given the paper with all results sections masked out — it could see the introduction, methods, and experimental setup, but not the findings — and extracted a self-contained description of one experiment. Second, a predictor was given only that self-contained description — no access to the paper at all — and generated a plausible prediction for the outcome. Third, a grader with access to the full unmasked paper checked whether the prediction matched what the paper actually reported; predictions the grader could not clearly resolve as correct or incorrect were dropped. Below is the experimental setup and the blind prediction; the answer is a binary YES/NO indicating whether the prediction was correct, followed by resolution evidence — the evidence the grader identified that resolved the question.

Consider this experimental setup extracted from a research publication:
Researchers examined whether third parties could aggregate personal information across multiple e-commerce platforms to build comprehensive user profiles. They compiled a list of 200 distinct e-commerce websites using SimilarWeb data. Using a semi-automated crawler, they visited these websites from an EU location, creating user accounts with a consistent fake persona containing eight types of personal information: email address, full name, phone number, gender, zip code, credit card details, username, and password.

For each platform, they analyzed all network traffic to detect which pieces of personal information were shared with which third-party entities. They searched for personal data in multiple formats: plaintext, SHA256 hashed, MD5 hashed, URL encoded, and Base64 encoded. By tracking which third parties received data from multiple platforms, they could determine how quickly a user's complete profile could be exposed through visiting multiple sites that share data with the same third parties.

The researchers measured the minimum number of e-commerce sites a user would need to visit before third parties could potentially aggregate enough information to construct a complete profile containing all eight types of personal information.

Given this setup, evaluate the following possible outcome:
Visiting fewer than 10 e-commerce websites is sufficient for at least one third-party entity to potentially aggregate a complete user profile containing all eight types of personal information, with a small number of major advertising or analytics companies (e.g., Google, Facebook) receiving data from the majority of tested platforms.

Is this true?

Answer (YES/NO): NO